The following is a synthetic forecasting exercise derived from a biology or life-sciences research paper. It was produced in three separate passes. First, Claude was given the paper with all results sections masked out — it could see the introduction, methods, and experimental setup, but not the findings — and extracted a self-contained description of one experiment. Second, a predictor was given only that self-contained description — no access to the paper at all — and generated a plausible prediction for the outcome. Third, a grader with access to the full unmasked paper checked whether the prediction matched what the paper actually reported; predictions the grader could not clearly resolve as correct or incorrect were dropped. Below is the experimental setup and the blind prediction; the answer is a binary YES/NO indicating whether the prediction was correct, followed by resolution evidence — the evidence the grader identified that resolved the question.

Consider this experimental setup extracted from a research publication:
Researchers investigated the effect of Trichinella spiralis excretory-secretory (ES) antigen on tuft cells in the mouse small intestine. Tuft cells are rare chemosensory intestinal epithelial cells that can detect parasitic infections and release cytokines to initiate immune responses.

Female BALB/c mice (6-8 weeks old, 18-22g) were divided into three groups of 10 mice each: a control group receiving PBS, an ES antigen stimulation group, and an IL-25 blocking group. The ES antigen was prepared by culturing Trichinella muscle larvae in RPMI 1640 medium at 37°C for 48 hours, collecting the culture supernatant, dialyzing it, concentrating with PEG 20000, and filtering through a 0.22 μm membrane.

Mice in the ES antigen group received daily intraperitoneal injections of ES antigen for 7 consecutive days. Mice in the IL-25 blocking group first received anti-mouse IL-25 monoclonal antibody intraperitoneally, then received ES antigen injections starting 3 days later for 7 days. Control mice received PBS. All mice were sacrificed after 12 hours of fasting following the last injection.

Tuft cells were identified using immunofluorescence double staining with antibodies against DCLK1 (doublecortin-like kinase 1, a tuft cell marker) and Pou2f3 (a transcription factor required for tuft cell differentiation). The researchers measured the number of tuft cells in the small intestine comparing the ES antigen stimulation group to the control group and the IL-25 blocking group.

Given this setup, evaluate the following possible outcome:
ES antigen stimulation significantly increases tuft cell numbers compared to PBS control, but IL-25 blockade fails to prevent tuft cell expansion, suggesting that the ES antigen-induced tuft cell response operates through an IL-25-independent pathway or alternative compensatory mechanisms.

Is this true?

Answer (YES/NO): NO